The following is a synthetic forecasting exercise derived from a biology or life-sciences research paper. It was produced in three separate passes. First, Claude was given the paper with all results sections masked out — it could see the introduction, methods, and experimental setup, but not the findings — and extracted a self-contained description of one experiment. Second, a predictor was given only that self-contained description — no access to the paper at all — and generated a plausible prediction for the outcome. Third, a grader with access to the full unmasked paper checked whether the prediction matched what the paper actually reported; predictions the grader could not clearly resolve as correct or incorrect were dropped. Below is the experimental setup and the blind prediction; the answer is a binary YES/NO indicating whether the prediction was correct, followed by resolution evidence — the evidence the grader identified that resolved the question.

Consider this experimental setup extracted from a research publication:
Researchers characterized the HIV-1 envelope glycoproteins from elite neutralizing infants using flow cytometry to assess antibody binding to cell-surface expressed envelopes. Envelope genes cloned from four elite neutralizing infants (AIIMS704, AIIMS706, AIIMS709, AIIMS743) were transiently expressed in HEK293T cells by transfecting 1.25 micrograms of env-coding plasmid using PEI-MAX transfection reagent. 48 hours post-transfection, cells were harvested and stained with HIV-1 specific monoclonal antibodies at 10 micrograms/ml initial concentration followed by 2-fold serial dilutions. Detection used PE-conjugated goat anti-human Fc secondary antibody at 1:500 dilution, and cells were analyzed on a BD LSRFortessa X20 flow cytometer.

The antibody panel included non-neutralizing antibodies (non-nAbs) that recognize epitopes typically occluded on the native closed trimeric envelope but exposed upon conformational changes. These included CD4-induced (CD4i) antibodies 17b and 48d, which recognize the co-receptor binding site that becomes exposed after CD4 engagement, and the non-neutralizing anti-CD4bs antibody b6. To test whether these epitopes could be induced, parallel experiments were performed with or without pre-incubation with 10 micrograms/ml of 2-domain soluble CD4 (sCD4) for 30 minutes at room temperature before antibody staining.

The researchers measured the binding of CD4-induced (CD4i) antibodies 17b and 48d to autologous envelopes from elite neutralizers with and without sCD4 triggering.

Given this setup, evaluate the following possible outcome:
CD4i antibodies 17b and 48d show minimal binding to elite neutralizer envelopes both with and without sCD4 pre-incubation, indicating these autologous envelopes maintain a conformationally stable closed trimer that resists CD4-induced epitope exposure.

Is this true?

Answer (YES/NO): NO